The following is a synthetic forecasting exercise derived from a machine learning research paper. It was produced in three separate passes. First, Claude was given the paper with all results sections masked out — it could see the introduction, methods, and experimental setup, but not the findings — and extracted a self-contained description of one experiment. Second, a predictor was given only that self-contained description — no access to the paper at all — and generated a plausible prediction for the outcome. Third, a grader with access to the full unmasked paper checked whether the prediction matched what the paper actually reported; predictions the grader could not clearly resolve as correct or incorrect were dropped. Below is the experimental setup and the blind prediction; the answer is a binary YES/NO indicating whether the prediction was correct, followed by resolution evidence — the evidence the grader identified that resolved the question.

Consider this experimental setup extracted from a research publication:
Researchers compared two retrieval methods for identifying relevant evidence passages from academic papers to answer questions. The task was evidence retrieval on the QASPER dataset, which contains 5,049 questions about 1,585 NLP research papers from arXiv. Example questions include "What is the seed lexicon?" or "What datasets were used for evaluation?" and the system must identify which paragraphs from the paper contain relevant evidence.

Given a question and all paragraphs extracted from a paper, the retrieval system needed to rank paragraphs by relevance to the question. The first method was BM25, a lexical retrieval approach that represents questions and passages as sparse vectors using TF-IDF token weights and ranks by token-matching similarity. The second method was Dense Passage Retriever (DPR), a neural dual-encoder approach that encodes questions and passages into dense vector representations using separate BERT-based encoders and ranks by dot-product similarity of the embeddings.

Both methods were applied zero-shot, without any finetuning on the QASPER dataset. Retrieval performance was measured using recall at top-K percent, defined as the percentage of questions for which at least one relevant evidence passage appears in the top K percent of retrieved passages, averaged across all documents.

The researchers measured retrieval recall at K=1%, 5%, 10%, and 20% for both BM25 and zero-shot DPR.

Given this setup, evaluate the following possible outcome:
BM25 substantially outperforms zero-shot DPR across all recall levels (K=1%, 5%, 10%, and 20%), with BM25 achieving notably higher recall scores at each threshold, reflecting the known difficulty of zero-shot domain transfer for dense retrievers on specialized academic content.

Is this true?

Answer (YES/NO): YES